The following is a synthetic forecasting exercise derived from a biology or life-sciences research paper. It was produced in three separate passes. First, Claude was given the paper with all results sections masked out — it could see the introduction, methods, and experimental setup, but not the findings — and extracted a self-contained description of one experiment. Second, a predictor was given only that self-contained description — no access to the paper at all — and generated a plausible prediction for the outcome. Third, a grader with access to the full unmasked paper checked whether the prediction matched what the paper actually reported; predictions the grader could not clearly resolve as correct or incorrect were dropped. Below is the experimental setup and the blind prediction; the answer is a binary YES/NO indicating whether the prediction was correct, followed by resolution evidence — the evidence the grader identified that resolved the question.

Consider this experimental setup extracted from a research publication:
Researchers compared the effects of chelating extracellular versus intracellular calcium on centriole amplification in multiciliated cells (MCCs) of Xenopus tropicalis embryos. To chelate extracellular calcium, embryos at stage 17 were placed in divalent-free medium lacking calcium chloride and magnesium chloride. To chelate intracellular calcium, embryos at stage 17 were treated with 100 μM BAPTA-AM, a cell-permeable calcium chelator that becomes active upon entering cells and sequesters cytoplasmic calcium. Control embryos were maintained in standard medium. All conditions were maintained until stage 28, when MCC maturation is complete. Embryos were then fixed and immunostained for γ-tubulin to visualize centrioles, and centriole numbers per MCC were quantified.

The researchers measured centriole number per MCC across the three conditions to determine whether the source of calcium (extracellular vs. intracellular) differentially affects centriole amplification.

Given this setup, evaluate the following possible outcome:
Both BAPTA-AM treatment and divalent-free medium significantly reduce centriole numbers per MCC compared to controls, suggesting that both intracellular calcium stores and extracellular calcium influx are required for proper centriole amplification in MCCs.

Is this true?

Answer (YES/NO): YES